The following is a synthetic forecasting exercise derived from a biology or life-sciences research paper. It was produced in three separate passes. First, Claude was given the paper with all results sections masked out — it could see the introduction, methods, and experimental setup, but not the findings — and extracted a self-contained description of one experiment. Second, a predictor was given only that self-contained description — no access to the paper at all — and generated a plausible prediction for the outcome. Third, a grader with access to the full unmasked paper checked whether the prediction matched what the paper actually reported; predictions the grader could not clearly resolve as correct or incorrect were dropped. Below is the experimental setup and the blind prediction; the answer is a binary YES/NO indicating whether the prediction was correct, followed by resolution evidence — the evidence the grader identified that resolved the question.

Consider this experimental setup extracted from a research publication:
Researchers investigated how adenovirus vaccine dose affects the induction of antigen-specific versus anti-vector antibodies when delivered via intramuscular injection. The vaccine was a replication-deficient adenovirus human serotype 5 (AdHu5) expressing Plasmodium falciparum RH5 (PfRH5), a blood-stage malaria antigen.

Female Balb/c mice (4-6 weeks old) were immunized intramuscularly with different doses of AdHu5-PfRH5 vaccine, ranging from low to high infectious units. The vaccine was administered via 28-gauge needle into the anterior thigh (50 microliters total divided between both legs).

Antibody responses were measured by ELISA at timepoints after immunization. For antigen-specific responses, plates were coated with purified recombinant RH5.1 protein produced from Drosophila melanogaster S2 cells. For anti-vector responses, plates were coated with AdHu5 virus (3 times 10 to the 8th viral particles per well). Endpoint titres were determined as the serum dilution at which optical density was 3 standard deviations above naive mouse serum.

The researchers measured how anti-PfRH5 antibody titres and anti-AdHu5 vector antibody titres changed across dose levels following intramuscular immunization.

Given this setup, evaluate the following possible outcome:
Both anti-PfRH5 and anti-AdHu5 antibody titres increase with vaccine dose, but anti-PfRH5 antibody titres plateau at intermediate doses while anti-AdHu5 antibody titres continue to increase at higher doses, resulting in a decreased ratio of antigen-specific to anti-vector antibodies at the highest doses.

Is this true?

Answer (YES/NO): YES